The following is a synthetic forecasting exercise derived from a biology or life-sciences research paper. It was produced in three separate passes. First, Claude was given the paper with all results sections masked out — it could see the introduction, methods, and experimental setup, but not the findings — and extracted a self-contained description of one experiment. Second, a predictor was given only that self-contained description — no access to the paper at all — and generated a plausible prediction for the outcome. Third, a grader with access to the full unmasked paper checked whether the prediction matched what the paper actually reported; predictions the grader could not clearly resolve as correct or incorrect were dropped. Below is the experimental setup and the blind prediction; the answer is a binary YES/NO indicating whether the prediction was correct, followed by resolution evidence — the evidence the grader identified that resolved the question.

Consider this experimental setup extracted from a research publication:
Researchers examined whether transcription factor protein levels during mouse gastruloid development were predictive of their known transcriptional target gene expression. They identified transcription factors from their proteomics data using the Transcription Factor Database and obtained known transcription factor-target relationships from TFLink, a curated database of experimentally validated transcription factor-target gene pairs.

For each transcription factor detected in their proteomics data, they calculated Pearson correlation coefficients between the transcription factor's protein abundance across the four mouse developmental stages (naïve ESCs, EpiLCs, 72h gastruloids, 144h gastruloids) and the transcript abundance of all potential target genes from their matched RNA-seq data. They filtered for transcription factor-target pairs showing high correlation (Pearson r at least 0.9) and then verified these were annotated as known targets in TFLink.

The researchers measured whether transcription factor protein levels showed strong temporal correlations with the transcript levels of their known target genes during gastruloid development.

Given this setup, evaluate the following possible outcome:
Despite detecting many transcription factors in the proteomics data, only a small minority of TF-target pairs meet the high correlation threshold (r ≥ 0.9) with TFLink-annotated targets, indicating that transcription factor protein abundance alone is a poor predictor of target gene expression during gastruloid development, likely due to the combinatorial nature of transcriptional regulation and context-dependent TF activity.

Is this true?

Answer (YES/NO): YES